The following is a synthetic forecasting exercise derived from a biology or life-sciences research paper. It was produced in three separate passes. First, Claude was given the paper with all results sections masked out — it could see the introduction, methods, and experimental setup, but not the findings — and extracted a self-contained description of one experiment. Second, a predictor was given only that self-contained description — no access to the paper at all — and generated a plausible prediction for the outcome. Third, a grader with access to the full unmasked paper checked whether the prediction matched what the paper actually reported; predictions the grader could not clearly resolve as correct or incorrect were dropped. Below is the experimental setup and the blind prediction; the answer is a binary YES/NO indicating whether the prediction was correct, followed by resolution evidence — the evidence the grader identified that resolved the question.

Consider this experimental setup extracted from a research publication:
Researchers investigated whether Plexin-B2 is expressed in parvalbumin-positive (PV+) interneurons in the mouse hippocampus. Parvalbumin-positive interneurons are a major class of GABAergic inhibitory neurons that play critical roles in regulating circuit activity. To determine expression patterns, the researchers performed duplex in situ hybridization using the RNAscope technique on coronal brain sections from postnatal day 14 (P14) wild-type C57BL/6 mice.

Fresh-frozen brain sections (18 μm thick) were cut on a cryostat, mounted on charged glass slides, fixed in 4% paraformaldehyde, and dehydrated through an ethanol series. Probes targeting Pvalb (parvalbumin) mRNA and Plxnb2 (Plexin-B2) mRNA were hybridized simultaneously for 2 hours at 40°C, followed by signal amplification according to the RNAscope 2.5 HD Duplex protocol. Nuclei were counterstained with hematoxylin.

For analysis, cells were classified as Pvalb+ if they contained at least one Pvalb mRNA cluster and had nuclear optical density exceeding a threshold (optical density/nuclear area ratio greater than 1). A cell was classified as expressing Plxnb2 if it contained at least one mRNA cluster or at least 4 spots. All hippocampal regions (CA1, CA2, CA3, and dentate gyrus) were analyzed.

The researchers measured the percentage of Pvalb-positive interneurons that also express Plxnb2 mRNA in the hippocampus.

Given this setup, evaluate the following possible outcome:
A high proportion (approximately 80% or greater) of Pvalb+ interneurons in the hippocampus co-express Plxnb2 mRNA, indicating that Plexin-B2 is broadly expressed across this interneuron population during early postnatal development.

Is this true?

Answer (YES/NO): NO